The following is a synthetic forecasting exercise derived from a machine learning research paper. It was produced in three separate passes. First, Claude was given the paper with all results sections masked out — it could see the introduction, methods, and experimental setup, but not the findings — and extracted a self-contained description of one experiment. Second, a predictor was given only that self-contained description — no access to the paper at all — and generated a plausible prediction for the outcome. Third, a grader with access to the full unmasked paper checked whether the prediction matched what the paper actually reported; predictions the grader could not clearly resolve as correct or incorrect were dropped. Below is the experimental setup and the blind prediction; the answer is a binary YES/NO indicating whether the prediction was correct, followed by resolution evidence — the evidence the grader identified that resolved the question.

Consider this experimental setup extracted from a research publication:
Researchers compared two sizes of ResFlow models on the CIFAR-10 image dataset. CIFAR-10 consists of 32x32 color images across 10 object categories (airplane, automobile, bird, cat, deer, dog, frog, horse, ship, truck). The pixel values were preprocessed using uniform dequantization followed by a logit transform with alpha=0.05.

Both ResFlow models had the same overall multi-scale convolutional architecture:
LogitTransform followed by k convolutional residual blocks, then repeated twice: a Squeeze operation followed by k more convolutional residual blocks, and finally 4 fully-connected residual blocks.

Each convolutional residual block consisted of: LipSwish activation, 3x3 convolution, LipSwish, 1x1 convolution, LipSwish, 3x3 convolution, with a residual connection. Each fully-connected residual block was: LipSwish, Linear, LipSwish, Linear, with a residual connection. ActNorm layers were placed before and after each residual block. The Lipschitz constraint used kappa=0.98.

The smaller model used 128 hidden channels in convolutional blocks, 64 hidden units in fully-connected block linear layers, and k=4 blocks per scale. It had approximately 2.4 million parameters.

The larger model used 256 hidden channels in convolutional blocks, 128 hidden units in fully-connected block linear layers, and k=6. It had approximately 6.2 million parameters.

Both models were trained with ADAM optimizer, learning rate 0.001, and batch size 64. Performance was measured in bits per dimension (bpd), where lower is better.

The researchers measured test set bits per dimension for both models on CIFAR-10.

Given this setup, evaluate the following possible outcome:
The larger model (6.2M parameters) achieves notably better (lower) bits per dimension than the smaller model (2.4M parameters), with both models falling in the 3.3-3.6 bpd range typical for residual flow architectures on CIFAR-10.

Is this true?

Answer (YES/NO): NO